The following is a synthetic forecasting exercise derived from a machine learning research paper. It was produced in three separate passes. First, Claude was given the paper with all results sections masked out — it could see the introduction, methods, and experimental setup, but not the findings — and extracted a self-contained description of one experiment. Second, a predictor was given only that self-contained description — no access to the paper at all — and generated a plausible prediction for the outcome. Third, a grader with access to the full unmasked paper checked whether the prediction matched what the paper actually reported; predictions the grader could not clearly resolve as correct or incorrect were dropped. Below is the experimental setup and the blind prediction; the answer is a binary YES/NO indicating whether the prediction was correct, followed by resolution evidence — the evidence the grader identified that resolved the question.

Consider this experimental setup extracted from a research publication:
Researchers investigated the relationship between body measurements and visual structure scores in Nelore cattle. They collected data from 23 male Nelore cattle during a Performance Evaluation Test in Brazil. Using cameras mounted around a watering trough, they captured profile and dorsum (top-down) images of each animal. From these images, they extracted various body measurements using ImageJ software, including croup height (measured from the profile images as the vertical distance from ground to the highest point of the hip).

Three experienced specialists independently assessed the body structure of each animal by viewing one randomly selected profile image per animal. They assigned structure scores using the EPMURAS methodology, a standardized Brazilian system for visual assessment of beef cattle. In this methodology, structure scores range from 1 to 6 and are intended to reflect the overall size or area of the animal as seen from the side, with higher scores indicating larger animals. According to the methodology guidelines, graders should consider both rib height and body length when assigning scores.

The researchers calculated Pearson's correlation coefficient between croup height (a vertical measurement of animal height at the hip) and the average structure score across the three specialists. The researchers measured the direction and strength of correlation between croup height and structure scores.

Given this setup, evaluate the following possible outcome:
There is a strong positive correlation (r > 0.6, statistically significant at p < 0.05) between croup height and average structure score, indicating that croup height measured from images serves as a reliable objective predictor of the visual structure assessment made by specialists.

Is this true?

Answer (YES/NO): NO